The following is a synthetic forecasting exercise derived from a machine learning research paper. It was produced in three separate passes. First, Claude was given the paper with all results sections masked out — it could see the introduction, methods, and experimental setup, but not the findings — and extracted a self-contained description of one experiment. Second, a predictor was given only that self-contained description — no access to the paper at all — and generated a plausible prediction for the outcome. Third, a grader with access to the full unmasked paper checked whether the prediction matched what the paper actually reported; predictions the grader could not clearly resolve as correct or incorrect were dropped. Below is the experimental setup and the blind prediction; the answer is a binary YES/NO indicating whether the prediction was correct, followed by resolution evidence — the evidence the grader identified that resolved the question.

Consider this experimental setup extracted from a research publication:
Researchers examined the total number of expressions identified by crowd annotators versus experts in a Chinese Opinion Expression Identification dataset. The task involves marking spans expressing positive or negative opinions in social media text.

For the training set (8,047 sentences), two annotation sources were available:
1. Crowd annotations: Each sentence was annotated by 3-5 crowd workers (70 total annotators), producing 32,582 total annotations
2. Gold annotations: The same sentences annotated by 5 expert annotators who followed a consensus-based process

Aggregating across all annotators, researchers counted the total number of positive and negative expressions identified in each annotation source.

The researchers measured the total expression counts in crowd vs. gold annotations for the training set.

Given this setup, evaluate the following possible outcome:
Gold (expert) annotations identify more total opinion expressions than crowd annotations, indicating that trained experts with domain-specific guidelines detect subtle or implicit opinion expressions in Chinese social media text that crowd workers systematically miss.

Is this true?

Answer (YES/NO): NO